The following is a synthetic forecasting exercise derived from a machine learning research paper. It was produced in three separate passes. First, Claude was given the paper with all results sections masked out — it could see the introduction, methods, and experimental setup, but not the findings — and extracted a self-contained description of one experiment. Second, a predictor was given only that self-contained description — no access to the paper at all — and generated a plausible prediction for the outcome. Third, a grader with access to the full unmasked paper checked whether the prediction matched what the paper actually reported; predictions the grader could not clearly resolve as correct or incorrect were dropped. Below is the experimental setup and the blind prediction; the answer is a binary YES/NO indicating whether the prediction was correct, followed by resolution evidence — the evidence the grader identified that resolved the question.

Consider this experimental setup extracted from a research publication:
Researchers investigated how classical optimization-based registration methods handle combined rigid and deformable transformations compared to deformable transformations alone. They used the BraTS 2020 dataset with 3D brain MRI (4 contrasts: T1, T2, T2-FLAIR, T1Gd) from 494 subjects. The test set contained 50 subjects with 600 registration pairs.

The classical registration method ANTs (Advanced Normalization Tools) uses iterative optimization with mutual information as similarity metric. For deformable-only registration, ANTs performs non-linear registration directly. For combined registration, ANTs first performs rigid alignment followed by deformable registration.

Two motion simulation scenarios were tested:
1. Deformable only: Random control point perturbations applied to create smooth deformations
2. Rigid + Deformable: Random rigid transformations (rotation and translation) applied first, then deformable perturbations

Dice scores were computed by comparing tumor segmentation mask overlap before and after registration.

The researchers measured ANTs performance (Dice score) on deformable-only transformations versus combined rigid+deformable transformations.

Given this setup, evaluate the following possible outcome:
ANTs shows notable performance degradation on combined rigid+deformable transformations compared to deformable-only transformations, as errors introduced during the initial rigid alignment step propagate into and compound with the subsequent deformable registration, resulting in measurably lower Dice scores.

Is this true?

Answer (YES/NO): YES